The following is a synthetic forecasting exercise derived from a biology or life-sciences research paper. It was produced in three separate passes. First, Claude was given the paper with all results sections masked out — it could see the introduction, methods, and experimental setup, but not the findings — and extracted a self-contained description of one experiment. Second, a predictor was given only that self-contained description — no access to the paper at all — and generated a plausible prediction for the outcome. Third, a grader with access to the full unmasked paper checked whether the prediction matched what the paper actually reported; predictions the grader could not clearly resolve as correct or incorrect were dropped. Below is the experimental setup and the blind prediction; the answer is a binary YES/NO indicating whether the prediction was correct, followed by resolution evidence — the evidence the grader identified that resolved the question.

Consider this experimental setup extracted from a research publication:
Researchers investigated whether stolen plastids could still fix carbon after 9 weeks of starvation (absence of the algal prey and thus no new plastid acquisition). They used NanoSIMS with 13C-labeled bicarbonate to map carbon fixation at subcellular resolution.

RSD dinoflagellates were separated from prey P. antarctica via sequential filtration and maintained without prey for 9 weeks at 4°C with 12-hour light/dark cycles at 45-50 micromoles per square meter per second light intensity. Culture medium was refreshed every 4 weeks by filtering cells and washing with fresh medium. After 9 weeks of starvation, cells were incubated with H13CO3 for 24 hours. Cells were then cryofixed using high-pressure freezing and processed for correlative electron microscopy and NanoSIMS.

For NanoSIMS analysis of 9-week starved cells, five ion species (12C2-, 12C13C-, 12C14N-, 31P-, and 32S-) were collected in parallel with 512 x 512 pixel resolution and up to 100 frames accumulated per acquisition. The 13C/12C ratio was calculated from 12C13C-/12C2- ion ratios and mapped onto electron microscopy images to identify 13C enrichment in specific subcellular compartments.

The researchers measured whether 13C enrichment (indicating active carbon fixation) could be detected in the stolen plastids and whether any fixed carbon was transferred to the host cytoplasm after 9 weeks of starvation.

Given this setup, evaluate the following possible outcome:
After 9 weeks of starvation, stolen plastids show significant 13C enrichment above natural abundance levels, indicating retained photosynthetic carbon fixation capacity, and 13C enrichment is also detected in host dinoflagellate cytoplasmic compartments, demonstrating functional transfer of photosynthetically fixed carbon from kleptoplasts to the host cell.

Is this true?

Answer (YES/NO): YES